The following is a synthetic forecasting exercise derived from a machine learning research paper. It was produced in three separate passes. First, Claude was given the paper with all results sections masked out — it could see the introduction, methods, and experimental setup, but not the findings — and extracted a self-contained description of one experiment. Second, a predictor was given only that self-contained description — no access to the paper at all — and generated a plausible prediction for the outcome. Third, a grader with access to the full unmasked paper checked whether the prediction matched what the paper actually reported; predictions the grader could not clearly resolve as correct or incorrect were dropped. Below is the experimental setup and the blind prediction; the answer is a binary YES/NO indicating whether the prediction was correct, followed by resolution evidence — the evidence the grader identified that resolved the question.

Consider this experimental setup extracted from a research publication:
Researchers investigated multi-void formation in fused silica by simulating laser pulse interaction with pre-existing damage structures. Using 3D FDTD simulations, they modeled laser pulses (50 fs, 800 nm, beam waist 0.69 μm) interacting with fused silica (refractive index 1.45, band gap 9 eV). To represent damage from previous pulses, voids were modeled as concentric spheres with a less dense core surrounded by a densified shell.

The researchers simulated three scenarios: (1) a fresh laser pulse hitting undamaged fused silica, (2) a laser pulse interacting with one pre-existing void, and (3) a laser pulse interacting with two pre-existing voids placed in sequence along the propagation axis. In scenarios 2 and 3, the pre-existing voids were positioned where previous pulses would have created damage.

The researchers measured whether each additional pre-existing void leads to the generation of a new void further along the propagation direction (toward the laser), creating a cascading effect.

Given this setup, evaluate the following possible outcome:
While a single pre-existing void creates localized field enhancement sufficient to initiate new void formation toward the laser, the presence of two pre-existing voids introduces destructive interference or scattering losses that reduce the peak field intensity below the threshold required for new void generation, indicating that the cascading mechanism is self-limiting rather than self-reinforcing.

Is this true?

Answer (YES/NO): NO